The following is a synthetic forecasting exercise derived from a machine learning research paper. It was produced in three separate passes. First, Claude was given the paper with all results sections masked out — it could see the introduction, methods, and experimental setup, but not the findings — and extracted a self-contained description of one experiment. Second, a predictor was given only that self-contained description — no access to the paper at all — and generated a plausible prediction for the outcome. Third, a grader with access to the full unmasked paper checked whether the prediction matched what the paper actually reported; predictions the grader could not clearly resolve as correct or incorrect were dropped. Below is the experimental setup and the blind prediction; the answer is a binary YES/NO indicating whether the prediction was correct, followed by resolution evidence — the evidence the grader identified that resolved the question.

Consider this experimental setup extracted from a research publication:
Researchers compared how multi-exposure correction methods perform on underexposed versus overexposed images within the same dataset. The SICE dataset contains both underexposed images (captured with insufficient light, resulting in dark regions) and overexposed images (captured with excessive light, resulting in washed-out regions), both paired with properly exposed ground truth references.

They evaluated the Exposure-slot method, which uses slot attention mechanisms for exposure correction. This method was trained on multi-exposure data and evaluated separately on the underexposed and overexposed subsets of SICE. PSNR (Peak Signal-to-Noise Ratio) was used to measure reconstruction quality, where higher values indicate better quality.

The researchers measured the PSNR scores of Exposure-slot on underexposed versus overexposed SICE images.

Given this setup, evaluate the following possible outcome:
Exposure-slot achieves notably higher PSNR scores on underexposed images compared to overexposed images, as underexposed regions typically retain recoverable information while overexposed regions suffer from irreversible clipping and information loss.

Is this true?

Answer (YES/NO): YES